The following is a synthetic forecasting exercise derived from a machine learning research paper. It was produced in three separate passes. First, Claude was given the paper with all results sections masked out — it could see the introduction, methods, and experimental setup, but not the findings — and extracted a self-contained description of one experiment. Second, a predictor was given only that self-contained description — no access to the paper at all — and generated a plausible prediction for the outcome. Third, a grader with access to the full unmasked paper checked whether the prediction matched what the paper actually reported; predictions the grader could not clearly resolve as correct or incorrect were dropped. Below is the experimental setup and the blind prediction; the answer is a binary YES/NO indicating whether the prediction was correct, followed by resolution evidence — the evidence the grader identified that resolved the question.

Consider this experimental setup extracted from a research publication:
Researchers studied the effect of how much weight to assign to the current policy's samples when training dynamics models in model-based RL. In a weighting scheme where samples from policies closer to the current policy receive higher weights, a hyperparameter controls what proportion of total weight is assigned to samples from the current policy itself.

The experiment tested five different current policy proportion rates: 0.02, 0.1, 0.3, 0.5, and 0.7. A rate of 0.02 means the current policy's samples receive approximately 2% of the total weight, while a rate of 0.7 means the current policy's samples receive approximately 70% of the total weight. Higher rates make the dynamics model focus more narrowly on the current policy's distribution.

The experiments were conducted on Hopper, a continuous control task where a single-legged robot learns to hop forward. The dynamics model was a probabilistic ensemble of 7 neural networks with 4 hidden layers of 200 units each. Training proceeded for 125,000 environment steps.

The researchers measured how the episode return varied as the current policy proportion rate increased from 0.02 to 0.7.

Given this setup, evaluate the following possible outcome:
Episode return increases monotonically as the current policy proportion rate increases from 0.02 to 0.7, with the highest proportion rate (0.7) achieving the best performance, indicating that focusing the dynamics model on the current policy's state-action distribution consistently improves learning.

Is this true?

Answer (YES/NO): NO